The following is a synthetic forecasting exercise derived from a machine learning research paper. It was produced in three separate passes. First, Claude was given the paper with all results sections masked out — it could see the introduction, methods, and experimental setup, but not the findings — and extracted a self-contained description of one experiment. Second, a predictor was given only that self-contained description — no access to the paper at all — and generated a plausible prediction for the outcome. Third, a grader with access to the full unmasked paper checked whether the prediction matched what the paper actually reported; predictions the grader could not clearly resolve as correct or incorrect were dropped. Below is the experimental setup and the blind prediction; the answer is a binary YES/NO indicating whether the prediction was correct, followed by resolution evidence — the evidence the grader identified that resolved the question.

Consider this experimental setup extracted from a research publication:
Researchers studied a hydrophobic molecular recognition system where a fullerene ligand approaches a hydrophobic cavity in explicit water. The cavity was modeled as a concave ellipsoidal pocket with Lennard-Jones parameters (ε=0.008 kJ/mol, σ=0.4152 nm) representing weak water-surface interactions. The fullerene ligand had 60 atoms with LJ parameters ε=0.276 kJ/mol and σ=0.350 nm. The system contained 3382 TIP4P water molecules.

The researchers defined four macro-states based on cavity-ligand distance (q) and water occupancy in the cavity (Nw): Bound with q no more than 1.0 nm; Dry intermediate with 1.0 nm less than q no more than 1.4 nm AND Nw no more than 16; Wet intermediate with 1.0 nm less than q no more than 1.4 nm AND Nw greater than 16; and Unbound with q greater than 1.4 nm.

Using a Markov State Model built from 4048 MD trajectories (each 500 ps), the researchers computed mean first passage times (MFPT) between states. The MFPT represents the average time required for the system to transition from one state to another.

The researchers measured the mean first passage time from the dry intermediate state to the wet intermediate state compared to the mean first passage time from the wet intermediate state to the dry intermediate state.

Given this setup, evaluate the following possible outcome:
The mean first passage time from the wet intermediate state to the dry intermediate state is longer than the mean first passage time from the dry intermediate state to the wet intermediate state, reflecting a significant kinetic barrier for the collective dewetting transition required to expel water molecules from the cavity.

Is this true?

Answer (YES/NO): NO